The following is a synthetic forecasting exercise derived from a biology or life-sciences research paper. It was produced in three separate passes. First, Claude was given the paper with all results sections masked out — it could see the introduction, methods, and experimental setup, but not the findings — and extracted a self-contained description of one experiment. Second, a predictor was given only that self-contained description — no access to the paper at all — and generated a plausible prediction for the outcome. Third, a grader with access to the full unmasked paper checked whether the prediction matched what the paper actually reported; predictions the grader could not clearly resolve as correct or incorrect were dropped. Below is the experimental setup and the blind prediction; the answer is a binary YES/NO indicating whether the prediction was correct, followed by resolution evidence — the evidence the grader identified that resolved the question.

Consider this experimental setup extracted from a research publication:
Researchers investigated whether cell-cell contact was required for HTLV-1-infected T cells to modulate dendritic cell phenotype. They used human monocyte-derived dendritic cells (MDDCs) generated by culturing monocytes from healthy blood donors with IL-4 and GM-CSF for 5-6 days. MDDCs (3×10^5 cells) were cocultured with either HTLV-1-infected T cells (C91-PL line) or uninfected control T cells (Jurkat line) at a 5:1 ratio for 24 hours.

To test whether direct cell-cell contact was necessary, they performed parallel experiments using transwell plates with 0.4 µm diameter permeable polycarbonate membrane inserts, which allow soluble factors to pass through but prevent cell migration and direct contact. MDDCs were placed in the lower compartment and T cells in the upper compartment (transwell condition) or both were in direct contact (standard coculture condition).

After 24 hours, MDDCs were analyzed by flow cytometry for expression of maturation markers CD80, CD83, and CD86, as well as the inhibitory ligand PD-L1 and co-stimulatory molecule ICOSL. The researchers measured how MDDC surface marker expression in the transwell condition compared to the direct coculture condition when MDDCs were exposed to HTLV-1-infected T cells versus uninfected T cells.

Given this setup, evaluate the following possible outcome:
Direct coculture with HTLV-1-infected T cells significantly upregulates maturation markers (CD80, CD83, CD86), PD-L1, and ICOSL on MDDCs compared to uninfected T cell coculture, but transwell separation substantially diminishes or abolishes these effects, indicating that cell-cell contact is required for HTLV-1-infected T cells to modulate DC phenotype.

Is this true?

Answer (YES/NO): NO